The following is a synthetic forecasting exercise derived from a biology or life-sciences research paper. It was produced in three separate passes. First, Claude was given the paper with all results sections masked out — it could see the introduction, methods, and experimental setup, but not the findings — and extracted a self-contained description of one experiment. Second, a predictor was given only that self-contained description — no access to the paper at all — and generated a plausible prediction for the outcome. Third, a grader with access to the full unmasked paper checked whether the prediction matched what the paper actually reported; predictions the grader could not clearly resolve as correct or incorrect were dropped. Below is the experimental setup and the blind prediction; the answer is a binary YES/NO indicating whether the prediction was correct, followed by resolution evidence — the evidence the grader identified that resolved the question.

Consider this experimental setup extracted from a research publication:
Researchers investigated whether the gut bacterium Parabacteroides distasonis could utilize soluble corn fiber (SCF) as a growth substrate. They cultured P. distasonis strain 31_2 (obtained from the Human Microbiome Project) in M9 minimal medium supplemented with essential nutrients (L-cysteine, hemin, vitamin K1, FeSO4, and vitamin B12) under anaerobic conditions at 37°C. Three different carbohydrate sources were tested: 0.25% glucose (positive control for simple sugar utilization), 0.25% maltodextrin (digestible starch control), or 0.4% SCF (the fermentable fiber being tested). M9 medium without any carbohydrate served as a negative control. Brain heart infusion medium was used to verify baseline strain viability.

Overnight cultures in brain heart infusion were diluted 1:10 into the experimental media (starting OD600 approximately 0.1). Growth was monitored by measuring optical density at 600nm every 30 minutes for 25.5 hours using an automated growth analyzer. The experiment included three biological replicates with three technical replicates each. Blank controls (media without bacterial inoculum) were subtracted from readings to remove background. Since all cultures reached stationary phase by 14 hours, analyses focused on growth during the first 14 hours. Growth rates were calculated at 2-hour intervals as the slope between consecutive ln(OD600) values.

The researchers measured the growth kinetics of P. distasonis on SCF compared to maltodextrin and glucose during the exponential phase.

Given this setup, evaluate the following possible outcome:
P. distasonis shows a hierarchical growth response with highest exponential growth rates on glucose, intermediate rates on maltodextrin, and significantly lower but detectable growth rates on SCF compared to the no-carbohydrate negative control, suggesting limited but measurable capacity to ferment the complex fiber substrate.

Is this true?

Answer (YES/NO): NO